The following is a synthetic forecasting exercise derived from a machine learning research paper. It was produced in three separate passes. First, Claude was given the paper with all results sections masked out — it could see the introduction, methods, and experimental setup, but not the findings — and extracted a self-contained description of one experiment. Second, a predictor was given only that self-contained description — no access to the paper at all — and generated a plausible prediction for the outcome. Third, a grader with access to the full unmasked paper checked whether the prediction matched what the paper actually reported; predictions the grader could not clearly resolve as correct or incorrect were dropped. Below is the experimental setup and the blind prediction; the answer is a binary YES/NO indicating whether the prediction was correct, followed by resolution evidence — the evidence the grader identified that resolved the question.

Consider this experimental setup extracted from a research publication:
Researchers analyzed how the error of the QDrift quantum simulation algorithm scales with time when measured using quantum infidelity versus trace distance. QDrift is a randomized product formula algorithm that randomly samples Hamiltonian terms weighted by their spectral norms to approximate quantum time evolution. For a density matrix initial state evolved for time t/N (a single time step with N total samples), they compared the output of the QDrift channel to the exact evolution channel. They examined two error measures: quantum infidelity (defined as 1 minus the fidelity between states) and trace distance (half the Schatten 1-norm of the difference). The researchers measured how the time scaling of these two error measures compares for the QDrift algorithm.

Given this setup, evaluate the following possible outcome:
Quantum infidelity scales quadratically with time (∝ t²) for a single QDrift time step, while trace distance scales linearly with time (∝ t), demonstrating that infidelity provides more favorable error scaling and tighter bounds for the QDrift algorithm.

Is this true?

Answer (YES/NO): NO